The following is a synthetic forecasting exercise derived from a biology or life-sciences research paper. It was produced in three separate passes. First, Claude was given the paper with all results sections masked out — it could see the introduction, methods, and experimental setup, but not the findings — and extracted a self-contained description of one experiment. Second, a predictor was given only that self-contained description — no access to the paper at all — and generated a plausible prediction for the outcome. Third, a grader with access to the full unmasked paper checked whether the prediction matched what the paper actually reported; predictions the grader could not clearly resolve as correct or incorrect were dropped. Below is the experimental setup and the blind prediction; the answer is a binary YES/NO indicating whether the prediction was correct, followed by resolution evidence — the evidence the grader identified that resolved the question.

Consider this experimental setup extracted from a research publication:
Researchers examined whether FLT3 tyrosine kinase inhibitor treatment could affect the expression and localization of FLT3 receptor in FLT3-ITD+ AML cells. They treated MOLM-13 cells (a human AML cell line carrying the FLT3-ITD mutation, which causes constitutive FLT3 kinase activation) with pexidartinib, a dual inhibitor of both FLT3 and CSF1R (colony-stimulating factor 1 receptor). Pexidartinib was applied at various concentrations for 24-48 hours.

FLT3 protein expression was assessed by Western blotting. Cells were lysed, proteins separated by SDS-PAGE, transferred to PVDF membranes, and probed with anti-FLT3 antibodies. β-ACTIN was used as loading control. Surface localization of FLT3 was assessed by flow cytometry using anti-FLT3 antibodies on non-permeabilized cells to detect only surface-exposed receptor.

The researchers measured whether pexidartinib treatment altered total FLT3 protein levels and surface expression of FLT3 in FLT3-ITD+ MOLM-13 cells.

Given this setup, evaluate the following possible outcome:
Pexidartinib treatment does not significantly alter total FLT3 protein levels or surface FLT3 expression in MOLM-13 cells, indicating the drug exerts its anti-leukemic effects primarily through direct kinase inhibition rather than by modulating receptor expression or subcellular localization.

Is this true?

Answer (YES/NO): NO